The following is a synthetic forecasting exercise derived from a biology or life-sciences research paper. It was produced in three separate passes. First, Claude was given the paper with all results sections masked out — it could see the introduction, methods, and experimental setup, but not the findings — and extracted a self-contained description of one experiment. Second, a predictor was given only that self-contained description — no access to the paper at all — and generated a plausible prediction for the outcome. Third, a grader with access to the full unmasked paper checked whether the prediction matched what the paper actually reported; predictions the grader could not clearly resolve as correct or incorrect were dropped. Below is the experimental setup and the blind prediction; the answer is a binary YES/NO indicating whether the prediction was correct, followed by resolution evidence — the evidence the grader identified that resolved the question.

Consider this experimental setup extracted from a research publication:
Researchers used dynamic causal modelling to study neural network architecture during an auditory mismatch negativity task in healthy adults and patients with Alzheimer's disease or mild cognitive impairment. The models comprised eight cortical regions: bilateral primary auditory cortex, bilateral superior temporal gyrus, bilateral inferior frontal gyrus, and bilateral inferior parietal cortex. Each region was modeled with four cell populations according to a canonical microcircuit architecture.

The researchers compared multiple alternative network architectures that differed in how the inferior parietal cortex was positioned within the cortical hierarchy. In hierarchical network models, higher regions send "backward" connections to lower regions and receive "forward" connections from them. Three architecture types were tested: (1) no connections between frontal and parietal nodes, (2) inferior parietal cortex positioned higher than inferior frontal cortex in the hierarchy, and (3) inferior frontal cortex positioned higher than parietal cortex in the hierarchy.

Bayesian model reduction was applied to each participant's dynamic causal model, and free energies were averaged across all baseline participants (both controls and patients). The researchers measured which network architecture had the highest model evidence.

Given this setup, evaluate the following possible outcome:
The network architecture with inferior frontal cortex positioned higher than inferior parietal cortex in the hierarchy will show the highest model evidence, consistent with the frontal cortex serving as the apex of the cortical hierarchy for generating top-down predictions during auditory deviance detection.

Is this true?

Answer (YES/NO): YES